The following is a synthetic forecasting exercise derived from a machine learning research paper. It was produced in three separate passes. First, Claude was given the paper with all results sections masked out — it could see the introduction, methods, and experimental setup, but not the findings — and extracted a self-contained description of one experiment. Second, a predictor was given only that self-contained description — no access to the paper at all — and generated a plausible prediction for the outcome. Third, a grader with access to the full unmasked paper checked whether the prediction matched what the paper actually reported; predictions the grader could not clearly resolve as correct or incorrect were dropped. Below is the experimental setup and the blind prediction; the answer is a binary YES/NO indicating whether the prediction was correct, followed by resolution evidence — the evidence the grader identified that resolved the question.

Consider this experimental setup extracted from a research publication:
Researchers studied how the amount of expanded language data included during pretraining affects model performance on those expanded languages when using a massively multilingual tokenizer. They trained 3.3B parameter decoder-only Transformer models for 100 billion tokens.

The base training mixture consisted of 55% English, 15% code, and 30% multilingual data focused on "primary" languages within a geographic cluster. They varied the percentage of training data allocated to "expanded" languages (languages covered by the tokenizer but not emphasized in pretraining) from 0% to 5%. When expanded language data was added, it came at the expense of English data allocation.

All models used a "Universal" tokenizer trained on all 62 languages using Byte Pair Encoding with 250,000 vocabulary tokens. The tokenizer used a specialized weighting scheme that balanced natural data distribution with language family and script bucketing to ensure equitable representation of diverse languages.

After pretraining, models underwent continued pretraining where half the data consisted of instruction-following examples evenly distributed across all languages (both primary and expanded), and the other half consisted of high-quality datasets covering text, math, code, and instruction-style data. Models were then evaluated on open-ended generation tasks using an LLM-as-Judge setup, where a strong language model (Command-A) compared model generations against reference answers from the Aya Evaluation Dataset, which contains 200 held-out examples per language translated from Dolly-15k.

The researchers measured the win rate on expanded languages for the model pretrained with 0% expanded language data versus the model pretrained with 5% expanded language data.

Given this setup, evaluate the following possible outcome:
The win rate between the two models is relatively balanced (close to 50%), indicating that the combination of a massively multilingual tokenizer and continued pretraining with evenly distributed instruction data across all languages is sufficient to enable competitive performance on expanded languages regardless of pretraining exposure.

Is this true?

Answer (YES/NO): NO